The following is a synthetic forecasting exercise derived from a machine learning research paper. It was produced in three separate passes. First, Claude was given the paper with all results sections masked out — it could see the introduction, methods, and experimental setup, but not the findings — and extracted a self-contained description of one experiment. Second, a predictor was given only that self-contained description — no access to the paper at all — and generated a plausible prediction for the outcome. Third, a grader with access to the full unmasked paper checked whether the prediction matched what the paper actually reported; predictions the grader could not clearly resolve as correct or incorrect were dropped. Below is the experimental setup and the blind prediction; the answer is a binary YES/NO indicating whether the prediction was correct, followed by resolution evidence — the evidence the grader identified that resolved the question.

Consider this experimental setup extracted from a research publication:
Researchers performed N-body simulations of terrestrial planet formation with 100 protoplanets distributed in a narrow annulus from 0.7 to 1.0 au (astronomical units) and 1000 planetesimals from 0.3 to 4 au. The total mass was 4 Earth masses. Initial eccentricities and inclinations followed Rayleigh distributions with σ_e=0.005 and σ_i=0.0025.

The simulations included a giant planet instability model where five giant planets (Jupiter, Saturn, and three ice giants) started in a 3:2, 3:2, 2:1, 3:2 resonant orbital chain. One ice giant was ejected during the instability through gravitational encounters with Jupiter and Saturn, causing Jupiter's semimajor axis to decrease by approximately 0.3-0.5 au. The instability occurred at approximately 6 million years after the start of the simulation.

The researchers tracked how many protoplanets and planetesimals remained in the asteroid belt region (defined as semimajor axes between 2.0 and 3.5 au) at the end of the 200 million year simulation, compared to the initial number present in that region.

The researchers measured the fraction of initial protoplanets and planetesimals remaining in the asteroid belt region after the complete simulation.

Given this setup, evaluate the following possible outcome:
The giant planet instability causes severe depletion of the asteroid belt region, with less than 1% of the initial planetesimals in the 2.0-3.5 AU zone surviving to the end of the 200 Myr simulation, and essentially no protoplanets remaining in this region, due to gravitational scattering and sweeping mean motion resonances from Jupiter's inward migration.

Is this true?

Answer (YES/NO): NO